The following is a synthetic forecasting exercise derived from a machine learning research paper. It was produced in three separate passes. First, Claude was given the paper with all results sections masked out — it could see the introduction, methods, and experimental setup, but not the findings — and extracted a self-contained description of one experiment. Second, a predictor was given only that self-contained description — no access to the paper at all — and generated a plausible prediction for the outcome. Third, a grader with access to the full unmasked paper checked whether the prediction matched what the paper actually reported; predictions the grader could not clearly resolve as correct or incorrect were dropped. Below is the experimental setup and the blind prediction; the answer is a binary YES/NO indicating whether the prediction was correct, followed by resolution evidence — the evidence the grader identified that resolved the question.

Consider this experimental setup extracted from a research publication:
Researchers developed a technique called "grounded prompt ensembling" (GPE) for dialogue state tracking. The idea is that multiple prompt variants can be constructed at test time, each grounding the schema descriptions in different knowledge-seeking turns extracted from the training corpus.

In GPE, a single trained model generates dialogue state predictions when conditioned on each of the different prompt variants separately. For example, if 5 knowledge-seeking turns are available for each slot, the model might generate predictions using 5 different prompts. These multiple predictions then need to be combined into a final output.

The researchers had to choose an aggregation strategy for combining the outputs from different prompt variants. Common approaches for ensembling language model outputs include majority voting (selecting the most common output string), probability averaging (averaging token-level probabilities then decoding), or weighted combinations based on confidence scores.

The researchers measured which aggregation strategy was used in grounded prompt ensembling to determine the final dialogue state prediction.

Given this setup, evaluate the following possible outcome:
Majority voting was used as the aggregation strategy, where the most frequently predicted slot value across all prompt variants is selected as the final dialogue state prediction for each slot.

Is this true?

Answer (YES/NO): YES